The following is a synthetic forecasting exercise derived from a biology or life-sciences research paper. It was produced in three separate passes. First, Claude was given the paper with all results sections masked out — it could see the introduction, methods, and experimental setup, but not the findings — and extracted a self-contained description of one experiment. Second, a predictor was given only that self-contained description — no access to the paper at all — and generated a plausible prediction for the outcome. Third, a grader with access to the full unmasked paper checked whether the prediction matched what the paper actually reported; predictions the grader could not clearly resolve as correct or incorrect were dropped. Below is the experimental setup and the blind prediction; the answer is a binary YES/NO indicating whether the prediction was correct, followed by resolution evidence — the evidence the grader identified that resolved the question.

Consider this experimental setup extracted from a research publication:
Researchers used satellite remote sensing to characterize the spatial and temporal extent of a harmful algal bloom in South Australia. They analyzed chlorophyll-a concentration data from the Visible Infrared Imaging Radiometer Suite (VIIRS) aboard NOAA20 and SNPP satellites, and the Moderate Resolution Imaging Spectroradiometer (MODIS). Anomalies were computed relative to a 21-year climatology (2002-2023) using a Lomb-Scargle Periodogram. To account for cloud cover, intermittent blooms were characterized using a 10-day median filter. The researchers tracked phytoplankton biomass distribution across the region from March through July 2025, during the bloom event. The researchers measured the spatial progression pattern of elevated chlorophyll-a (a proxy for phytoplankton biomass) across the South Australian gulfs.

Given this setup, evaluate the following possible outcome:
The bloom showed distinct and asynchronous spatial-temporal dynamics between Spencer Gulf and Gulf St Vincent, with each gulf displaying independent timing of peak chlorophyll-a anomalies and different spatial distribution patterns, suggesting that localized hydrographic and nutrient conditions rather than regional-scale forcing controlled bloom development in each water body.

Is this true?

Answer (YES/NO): NO